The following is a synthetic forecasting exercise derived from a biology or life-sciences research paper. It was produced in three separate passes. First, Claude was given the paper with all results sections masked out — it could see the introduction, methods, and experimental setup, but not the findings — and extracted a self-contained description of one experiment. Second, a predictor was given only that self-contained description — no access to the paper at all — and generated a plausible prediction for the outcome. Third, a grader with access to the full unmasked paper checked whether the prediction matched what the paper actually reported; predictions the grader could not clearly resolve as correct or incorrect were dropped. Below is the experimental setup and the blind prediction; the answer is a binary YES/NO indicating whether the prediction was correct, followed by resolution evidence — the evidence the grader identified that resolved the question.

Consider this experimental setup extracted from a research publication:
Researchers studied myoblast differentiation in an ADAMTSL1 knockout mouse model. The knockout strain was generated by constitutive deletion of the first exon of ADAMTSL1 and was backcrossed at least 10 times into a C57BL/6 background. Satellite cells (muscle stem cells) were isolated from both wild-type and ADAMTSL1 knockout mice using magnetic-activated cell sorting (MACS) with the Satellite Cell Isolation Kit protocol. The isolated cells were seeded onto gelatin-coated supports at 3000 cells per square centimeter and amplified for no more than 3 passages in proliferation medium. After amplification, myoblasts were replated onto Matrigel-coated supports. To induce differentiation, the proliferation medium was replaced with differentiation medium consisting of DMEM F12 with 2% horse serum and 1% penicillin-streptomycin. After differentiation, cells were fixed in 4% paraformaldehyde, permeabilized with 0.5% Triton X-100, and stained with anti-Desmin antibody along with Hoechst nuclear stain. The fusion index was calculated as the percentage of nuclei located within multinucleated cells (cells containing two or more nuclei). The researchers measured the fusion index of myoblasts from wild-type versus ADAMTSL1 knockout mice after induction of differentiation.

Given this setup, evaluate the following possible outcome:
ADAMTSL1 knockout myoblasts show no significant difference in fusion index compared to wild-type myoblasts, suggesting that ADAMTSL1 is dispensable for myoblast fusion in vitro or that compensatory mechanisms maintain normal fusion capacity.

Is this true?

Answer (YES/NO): YES